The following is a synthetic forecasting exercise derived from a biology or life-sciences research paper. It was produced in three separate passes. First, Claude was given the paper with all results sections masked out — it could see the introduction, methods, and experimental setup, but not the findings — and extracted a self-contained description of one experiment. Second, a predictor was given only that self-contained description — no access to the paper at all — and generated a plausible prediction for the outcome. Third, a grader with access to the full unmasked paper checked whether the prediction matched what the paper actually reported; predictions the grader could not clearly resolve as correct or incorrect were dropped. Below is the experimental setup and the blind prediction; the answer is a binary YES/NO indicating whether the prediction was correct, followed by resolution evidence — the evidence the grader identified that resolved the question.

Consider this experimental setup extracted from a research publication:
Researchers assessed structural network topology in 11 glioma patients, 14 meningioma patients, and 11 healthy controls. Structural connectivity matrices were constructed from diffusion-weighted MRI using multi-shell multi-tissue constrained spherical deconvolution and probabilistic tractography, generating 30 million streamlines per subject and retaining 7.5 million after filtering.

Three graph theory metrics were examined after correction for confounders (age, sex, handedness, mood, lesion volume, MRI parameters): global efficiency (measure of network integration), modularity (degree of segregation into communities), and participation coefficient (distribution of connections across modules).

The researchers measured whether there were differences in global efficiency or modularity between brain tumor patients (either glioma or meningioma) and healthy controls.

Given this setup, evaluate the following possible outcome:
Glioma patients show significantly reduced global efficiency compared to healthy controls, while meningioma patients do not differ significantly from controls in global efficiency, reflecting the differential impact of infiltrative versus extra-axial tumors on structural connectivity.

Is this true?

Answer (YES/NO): NO